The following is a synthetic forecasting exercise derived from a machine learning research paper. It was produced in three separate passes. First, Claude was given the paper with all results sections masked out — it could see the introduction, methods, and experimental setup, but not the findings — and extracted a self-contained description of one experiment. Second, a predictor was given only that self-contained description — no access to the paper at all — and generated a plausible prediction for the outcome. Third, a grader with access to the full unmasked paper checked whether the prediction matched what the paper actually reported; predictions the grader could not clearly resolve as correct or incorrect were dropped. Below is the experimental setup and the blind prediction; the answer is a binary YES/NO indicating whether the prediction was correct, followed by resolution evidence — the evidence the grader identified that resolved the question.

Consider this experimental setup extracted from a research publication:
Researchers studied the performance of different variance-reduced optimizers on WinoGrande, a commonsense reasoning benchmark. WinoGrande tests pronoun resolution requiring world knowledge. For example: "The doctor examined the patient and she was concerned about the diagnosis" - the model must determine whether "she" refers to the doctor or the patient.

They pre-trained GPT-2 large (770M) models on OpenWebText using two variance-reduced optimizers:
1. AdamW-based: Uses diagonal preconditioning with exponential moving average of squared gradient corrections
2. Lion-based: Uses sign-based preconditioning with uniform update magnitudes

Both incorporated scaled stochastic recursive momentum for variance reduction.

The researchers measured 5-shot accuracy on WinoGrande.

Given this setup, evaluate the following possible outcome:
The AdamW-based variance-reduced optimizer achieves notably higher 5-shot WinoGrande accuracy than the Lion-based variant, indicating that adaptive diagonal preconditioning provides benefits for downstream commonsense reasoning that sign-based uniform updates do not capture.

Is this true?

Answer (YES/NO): NO